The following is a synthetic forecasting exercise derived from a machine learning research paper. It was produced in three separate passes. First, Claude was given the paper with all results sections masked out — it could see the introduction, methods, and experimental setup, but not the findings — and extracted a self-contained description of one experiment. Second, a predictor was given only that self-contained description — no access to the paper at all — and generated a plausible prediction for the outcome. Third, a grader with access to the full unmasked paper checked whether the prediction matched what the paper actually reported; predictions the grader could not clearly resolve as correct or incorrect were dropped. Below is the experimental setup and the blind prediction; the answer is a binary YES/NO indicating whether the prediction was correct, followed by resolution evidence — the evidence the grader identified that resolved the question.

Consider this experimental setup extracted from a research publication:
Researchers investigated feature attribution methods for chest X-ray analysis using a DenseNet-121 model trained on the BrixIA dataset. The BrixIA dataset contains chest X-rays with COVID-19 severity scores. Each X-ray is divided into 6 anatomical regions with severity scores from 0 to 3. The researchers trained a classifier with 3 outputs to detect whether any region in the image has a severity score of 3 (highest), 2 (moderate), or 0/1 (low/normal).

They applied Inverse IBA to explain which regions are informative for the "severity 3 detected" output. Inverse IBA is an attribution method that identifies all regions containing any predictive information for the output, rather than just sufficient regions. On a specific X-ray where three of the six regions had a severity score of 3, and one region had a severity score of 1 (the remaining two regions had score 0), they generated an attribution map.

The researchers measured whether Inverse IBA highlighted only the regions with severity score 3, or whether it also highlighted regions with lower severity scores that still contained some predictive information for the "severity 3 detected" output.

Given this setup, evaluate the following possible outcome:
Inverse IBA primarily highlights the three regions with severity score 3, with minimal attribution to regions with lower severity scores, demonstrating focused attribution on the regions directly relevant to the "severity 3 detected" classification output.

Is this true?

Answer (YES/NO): NO